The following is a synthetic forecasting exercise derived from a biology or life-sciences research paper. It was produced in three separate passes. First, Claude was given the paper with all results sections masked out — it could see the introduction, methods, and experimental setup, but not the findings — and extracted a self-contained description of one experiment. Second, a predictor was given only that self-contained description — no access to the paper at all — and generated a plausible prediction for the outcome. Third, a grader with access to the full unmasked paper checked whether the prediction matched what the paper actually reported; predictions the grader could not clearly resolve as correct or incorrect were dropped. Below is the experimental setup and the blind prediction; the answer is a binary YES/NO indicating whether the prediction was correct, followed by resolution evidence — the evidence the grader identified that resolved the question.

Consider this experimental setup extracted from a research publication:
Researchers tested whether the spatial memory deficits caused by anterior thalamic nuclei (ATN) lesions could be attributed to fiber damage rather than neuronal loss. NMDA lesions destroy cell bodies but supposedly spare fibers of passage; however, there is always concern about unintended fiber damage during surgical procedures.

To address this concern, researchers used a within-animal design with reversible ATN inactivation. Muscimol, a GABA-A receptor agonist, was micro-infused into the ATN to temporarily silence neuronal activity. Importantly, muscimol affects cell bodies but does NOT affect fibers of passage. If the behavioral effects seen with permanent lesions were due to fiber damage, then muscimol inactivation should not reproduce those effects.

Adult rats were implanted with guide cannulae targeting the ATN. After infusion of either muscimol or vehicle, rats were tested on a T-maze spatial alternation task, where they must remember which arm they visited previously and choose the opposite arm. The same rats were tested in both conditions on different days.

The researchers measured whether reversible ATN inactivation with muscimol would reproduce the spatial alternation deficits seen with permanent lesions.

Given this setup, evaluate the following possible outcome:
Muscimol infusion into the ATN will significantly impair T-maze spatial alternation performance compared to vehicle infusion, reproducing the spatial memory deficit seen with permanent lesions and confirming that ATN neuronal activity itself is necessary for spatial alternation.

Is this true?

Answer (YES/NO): YES